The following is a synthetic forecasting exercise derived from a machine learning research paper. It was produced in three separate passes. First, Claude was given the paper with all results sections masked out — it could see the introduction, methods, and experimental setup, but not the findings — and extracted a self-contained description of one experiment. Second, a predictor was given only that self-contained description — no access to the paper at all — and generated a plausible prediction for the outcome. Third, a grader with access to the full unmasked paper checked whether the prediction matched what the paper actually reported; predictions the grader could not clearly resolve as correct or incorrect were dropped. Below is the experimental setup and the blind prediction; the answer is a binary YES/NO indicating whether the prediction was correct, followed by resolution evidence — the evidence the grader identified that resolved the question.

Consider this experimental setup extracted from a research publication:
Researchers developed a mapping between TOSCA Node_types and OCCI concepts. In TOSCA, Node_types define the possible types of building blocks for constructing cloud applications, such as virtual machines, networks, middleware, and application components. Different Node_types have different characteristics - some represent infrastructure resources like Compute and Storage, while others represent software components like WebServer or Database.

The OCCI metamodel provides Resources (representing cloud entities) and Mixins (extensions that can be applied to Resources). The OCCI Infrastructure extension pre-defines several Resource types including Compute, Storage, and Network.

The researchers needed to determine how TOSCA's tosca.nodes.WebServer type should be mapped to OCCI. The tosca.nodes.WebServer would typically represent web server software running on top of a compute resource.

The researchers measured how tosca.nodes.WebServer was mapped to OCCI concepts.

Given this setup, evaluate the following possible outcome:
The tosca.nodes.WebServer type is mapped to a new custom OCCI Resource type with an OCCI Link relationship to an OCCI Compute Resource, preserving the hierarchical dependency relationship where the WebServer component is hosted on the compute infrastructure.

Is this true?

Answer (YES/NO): NO